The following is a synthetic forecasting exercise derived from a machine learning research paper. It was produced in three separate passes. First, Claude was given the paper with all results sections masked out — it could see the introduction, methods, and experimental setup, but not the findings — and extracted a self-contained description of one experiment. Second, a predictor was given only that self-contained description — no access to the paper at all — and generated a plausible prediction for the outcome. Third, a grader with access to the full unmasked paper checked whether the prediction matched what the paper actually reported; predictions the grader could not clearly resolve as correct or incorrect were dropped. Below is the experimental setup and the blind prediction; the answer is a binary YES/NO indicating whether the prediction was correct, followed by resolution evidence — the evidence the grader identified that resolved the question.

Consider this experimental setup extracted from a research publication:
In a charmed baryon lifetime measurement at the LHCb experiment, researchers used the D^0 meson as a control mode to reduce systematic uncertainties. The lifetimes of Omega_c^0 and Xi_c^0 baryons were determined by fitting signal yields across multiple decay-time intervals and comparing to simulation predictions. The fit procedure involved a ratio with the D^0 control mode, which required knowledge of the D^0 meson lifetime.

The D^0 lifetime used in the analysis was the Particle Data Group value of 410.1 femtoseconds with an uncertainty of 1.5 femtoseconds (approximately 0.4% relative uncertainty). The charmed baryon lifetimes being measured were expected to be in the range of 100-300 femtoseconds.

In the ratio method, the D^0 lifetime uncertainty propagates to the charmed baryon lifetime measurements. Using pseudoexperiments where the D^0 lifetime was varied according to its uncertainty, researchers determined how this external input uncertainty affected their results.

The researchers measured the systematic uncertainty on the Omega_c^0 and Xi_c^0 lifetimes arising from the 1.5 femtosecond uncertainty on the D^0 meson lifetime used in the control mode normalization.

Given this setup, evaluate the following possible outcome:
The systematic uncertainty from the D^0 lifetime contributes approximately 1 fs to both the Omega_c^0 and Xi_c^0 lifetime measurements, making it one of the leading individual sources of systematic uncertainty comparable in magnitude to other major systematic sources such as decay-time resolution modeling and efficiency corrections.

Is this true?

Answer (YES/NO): NO